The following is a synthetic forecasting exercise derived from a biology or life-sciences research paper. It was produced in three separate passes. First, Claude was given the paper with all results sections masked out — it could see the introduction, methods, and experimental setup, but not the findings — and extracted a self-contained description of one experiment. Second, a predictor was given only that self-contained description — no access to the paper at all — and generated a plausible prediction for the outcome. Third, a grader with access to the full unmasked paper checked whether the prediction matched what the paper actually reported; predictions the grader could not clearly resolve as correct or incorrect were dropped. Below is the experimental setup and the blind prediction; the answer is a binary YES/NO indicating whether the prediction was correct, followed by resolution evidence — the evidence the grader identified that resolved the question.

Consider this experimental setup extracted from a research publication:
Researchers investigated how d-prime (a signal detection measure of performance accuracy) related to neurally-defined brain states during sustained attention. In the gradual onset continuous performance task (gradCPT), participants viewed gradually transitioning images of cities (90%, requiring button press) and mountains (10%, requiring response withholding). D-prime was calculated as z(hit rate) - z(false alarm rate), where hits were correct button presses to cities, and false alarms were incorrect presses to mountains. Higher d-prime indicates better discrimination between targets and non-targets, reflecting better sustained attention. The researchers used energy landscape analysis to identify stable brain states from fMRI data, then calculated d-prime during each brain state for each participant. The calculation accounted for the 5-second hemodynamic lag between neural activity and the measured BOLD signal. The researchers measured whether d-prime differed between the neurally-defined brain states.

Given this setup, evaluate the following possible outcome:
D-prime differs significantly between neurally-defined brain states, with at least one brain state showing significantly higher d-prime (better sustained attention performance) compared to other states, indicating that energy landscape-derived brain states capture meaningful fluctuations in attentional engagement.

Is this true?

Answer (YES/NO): YES